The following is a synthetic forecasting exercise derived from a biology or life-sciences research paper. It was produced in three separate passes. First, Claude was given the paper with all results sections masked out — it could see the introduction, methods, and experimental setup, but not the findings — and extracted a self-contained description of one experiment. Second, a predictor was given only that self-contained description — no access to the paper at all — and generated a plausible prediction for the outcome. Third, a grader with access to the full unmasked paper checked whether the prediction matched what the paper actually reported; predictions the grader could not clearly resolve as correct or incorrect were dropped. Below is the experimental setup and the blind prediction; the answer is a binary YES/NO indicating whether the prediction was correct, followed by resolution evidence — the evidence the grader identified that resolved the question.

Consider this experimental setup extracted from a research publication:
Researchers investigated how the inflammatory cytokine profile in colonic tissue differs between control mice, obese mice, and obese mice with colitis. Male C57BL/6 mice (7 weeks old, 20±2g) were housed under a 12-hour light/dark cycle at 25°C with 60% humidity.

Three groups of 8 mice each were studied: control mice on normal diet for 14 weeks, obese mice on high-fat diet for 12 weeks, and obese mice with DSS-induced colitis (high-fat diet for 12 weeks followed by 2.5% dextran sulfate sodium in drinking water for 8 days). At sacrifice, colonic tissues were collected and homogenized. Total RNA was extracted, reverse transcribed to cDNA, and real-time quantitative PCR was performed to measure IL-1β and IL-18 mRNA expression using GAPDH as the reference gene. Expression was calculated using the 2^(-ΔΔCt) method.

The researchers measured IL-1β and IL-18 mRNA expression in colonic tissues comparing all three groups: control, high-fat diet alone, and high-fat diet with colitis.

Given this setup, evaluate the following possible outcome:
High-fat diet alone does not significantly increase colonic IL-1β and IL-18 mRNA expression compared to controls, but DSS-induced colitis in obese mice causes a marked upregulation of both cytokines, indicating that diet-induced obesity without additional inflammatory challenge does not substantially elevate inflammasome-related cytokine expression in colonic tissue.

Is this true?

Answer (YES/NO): NO